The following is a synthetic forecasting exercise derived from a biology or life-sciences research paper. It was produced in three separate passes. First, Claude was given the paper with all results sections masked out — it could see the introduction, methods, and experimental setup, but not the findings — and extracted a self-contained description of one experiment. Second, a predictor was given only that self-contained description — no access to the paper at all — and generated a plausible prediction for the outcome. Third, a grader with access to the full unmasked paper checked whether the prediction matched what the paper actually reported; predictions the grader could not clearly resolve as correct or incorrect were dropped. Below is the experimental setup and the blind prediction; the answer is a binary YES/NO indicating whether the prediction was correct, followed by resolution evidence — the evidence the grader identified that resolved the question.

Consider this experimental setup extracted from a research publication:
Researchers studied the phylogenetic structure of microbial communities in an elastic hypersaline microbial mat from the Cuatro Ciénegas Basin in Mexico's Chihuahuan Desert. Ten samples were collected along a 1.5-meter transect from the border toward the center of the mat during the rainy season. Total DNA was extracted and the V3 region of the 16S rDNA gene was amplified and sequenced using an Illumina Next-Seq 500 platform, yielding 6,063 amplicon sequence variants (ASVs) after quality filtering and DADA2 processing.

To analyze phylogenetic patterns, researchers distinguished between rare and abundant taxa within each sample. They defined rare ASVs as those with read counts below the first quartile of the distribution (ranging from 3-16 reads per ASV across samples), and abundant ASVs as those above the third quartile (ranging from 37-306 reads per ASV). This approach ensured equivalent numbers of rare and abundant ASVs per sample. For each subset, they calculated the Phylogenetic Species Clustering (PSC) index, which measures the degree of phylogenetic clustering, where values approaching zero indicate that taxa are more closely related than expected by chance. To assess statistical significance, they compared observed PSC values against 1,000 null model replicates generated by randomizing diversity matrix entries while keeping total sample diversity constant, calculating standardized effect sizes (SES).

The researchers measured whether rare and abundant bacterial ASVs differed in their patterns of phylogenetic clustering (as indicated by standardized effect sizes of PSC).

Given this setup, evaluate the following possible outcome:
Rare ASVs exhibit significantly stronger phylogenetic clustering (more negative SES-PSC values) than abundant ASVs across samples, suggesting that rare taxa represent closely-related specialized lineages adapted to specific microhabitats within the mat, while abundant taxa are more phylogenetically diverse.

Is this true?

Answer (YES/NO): NO